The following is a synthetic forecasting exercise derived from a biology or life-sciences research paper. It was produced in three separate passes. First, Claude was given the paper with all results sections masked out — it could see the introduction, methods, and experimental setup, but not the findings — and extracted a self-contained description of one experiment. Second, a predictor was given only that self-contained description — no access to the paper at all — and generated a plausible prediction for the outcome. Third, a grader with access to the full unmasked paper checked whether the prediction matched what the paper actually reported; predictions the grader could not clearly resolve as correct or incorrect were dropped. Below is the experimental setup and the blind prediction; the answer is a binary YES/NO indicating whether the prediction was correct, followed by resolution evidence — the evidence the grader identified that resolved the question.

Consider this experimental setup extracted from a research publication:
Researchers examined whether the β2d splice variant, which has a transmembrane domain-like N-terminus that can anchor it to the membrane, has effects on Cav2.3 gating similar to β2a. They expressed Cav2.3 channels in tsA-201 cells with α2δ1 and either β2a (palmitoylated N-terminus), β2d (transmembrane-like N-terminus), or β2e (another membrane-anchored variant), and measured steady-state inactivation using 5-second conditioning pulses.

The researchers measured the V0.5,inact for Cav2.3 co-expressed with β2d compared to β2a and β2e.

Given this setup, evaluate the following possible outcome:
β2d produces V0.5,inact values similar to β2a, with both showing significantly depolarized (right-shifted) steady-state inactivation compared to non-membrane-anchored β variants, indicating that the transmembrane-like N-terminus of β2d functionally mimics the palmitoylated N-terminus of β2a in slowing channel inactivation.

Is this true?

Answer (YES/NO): NO